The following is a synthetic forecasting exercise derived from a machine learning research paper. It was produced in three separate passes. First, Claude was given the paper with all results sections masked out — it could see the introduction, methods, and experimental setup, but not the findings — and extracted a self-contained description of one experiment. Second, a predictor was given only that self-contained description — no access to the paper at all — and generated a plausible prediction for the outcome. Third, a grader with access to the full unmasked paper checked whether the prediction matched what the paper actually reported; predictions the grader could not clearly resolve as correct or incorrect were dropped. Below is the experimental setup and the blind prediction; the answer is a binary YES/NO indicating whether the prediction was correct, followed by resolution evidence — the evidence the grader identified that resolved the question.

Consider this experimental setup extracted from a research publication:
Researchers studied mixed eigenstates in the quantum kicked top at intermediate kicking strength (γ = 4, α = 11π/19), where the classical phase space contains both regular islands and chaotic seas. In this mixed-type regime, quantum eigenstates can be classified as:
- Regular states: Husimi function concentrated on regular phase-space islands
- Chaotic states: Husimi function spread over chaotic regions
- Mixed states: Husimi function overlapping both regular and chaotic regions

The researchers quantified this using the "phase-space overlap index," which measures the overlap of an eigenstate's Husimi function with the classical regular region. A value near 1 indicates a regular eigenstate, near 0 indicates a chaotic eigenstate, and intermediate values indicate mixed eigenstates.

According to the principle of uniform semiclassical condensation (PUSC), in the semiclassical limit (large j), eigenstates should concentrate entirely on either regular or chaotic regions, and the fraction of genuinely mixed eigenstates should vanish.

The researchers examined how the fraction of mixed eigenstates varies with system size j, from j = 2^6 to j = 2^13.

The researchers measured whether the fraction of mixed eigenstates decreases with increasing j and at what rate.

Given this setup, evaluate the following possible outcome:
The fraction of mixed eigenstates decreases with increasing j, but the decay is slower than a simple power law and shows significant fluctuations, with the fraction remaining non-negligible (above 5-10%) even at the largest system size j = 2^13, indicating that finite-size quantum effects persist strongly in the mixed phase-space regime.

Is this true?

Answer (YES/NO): NO